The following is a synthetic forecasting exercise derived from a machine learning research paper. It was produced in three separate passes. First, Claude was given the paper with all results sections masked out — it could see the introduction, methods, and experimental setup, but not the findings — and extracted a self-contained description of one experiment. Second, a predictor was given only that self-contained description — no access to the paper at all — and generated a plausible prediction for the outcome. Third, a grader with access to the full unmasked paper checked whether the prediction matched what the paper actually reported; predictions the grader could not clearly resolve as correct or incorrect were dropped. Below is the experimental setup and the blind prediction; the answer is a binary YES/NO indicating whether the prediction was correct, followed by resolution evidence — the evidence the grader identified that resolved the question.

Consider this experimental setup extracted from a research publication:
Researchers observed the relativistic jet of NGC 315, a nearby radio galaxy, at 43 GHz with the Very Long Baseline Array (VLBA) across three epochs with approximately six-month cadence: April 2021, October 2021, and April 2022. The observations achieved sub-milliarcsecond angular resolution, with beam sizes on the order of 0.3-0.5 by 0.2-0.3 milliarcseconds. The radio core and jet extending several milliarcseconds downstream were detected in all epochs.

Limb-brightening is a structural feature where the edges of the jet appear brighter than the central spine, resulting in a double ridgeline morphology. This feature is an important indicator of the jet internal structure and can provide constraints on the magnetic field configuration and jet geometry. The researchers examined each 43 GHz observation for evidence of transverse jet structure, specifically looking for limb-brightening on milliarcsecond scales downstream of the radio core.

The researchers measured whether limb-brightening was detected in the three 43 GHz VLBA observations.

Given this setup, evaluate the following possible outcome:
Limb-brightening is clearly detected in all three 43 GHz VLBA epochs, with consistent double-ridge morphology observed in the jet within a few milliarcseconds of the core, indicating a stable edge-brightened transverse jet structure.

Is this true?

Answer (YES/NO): NO